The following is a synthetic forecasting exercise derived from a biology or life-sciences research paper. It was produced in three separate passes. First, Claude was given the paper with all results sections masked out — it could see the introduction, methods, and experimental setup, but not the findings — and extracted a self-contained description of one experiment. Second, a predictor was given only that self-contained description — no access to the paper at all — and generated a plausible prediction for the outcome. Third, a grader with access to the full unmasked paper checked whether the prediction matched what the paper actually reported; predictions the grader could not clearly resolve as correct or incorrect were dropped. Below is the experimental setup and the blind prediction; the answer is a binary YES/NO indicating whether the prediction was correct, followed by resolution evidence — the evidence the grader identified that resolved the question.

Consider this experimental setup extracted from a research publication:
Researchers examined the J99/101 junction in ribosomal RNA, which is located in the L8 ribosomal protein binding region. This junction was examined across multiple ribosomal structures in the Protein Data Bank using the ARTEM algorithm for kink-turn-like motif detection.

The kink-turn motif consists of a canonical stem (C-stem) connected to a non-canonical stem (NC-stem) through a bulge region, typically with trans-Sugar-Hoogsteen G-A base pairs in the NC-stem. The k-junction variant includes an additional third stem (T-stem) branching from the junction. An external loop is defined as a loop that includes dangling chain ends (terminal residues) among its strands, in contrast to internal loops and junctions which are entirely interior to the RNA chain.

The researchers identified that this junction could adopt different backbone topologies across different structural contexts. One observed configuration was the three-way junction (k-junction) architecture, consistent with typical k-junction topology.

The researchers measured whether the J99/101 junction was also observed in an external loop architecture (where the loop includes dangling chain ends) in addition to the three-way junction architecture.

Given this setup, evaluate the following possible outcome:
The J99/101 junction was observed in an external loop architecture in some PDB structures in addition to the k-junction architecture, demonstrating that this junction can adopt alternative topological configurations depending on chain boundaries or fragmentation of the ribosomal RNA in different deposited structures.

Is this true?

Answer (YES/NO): YES